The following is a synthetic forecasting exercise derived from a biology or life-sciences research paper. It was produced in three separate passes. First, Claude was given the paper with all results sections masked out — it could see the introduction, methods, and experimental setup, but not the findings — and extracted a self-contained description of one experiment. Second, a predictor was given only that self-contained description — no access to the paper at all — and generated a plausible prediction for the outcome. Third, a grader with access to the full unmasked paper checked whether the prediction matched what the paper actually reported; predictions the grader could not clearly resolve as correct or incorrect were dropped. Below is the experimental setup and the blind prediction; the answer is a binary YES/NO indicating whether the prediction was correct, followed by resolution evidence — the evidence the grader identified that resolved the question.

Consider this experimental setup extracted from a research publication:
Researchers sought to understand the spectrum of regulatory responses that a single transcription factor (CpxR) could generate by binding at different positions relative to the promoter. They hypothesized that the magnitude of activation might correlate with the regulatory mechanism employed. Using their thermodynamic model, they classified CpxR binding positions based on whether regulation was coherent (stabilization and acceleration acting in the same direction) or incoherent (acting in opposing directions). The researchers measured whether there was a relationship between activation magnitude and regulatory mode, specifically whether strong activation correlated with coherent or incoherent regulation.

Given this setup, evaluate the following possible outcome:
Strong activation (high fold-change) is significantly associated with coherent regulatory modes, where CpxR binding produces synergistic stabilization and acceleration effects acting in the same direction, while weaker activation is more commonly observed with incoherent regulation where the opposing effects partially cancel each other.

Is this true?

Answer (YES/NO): YES